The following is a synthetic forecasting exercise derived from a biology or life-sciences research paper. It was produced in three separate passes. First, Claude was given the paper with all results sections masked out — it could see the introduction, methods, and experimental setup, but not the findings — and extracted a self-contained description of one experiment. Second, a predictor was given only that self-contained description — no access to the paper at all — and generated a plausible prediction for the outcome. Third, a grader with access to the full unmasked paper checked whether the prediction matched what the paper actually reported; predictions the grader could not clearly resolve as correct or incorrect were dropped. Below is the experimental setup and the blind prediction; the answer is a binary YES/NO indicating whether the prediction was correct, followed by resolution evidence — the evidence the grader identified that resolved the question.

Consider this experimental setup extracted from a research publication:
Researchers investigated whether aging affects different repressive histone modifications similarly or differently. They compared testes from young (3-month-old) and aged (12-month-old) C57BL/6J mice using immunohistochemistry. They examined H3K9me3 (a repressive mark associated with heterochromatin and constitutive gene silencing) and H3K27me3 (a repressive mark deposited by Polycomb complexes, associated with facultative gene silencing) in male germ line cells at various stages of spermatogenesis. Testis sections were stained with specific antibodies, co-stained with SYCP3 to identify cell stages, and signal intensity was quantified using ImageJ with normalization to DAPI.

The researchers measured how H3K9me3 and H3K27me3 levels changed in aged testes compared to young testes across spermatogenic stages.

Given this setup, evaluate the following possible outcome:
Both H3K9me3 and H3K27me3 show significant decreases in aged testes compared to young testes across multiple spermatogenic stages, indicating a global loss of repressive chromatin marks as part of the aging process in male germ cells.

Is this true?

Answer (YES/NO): NO